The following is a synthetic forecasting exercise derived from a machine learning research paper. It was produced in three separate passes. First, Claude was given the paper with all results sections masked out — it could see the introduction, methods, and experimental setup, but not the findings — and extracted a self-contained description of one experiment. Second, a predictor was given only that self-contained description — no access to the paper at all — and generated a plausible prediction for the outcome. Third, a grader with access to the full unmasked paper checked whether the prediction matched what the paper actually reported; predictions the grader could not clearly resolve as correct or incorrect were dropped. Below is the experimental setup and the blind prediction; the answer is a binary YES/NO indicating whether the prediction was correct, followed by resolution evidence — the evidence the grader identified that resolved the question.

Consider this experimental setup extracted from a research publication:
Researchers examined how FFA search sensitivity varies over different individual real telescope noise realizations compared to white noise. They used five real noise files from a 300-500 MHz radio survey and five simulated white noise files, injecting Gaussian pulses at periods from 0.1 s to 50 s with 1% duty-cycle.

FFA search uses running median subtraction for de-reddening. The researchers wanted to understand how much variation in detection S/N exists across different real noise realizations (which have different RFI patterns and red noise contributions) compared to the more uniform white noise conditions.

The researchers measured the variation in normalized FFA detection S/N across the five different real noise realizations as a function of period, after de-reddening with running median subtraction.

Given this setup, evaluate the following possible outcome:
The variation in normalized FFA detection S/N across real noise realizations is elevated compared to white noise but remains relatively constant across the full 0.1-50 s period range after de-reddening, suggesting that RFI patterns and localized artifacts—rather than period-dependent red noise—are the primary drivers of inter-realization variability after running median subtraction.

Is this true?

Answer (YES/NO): NO